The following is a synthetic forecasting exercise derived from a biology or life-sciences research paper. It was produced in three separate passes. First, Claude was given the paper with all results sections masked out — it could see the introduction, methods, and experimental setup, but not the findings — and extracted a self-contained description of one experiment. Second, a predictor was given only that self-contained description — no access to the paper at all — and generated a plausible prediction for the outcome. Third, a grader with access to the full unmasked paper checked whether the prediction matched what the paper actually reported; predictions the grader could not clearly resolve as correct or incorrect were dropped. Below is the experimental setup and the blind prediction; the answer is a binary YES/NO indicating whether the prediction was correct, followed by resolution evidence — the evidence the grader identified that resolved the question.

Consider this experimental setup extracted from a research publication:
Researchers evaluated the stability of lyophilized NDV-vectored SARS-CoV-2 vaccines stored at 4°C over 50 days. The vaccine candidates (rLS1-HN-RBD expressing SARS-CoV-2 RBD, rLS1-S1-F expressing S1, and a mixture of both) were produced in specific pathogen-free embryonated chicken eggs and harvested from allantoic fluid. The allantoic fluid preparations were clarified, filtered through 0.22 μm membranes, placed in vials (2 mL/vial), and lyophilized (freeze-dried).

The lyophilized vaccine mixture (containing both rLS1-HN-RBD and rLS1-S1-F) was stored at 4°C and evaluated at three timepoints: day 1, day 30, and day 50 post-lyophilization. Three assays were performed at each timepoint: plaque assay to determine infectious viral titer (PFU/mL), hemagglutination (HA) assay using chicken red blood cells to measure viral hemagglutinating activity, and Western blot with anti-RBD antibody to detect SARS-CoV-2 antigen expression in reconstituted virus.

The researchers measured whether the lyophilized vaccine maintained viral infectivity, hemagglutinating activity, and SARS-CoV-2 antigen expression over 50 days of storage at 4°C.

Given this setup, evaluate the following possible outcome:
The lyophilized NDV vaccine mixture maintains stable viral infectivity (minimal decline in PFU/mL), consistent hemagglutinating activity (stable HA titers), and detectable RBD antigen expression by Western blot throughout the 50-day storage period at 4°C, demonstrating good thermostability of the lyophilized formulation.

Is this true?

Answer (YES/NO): YES